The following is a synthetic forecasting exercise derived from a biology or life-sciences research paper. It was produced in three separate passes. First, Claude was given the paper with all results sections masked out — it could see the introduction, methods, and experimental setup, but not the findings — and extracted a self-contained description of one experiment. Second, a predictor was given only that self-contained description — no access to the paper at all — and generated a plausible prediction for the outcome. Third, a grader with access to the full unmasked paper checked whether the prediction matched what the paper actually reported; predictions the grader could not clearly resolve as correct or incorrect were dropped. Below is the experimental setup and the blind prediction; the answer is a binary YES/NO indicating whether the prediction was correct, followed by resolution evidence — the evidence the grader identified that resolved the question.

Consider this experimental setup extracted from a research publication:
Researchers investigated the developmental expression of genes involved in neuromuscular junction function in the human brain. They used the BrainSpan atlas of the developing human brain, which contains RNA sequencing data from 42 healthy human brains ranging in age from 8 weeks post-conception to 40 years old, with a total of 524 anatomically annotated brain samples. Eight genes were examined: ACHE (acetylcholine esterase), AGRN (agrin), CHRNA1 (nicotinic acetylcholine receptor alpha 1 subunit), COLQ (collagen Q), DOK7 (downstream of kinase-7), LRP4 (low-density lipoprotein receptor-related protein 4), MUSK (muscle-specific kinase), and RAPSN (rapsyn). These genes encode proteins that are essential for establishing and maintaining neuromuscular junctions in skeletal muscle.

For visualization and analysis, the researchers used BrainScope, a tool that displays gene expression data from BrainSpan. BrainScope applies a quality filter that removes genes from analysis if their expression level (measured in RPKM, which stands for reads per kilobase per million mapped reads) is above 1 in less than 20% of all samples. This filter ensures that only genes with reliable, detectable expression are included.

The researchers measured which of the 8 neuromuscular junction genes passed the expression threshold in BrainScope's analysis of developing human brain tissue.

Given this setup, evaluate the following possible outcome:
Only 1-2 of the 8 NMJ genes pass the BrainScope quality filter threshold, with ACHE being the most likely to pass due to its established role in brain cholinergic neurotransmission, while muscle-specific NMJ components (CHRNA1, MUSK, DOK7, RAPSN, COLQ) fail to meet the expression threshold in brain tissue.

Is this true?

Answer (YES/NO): NO